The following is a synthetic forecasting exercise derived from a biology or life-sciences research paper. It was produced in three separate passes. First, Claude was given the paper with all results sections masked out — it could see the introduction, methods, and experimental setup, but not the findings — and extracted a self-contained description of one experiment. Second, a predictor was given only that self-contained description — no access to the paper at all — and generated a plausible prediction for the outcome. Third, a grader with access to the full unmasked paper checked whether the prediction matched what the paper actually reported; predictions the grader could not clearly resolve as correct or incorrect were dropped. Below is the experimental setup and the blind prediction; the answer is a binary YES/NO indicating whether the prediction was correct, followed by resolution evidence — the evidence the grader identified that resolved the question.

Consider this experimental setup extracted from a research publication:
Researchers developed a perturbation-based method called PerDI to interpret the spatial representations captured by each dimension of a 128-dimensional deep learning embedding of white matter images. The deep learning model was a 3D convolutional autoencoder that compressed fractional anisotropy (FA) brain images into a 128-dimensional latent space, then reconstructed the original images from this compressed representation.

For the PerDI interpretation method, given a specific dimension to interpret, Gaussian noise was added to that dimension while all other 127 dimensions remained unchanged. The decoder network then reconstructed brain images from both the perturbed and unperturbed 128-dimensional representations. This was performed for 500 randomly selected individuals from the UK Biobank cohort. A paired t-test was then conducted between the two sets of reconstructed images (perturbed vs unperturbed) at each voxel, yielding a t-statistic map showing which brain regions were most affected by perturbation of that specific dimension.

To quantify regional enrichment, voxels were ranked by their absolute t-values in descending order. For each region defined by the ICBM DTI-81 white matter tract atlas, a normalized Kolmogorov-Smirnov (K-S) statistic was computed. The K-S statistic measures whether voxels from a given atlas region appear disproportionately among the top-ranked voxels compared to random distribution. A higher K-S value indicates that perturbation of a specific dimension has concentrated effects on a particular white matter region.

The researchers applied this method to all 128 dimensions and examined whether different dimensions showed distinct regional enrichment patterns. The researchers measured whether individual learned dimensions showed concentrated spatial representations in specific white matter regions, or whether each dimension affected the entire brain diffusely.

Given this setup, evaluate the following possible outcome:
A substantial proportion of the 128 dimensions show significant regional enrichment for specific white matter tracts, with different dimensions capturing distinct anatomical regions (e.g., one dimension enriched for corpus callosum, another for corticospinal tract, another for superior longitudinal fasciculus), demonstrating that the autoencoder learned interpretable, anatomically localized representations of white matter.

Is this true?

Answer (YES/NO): YES